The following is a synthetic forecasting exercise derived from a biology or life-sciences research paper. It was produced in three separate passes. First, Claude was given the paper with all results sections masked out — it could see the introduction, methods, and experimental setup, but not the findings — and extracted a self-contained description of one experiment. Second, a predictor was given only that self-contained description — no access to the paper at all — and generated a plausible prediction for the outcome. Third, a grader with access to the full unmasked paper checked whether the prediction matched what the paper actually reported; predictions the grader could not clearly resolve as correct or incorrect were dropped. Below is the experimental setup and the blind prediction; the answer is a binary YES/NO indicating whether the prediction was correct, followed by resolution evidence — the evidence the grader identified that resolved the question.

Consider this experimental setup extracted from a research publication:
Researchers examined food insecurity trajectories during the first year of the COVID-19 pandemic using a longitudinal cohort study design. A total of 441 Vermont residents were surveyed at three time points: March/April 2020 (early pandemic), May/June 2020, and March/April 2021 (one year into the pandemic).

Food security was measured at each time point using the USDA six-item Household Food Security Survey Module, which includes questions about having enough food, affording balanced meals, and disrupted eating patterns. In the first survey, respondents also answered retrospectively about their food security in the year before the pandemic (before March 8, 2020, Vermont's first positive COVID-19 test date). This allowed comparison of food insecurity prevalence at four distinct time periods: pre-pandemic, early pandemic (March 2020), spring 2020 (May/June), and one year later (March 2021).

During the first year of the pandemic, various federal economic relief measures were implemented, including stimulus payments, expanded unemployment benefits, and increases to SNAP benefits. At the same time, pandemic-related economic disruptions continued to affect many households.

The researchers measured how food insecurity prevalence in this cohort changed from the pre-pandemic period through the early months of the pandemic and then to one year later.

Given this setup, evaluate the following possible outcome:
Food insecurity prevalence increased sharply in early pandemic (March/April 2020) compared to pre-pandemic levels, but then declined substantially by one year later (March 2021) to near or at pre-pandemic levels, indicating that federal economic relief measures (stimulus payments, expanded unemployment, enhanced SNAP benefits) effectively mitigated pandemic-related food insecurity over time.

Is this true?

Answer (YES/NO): NO